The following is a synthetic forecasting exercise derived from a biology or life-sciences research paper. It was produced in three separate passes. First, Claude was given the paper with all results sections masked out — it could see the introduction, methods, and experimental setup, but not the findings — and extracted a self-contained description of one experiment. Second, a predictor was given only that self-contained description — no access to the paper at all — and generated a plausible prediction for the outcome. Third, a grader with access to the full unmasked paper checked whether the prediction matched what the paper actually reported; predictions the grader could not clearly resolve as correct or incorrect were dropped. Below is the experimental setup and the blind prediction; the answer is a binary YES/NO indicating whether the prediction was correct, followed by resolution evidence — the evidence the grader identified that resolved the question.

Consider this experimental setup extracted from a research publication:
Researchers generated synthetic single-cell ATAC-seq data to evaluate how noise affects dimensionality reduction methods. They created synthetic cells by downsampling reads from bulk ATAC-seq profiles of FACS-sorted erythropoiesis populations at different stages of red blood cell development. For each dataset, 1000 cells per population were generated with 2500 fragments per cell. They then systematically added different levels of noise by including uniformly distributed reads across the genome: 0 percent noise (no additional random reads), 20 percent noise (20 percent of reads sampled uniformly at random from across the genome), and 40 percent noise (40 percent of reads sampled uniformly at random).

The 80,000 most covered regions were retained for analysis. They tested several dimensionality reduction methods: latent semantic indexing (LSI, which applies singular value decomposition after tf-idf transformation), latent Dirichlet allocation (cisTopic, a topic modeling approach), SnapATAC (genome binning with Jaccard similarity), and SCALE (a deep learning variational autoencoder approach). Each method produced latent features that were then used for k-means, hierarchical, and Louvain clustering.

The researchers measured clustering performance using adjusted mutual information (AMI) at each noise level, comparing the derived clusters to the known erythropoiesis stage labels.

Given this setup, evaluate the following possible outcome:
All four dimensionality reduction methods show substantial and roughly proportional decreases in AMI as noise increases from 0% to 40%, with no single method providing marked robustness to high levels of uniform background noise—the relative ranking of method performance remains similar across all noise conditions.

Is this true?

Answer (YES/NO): NO